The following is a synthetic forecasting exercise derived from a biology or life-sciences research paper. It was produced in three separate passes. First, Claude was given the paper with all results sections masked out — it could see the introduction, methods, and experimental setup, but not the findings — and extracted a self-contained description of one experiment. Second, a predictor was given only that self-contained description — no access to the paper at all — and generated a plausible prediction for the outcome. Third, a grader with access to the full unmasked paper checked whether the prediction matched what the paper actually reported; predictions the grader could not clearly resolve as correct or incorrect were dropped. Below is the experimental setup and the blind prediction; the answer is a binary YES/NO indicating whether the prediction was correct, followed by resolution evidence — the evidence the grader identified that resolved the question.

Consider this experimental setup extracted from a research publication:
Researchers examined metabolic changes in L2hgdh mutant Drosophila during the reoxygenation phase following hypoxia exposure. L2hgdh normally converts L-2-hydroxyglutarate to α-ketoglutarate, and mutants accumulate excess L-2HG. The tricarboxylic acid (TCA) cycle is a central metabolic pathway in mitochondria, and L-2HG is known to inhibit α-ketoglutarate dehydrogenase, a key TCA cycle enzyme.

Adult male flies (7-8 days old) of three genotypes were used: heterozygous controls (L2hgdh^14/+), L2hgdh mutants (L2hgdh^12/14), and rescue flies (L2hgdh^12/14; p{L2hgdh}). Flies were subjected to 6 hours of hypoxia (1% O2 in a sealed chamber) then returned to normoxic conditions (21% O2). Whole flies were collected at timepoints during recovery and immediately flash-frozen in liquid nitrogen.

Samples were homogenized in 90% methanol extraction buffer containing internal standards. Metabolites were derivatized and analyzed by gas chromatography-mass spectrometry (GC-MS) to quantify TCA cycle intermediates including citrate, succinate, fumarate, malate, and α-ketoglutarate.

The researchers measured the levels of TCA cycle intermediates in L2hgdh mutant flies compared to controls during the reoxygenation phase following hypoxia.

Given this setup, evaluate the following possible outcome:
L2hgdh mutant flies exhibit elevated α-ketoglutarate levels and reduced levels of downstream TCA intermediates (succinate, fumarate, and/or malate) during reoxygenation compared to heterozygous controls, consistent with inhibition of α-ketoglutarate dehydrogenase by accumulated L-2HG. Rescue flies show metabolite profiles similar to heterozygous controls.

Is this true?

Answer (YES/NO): NO